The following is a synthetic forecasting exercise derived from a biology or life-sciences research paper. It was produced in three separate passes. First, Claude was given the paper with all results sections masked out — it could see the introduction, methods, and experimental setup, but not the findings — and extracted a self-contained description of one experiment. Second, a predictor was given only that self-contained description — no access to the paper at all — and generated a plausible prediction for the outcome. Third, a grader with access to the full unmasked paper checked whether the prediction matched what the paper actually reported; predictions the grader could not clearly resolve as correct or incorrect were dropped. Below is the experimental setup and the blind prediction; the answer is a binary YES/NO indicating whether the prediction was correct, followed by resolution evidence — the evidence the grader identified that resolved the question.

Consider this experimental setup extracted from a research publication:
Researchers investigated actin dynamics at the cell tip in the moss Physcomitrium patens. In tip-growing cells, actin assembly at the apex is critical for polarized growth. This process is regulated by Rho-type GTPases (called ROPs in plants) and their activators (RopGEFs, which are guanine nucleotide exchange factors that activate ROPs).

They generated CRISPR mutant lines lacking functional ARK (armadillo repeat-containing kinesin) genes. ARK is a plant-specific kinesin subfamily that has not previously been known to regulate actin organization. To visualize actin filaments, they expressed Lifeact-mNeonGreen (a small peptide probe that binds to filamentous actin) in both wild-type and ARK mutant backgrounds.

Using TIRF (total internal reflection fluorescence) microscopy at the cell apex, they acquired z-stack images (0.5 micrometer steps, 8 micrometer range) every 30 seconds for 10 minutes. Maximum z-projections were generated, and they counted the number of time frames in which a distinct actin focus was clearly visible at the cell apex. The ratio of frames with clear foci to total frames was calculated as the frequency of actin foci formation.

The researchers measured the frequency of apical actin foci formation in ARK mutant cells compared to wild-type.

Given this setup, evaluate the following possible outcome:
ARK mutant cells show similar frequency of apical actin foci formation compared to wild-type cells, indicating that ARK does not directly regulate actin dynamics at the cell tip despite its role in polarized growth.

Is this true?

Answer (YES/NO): NO